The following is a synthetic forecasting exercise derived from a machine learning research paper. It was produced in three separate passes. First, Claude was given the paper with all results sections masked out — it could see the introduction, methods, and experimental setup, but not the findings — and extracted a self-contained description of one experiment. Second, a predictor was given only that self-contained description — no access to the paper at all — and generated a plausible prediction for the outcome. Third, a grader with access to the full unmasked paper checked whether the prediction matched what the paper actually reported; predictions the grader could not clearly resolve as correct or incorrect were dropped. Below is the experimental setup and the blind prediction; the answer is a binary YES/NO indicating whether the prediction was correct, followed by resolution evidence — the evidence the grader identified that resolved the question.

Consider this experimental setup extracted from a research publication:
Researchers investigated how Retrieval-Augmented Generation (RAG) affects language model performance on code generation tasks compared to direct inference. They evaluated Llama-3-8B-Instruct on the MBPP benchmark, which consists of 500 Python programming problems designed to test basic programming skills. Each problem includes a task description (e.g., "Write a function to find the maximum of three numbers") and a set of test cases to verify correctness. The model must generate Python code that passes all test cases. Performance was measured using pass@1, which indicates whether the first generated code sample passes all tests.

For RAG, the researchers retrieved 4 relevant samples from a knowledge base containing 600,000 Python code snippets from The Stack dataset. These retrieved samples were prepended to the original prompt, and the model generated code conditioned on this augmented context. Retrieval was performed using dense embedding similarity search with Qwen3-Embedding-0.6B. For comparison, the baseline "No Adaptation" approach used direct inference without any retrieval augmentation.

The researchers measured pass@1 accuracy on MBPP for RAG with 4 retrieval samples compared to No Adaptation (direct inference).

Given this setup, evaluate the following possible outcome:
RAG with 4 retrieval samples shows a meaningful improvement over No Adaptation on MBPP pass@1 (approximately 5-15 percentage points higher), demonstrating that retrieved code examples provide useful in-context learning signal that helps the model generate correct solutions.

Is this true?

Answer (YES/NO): NO